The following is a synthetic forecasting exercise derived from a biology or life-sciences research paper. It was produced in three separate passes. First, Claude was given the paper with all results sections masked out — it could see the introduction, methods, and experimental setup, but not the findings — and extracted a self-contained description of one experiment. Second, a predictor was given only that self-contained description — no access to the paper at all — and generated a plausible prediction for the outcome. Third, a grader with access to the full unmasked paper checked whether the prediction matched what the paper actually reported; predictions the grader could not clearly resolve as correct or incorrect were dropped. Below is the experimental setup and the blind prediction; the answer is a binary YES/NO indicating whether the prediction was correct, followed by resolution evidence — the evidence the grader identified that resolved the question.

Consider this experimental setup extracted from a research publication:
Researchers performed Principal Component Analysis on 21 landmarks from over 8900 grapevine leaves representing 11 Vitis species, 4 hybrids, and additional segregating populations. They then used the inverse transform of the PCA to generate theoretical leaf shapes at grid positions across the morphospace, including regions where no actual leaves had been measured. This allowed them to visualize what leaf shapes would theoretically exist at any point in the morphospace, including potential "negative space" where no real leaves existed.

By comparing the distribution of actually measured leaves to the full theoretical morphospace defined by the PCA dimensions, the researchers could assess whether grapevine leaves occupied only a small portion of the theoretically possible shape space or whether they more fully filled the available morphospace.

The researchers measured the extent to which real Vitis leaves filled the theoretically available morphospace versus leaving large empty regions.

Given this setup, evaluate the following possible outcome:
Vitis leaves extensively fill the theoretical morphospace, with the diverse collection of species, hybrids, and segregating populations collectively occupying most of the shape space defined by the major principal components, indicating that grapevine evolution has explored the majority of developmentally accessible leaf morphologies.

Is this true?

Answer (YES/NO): YES